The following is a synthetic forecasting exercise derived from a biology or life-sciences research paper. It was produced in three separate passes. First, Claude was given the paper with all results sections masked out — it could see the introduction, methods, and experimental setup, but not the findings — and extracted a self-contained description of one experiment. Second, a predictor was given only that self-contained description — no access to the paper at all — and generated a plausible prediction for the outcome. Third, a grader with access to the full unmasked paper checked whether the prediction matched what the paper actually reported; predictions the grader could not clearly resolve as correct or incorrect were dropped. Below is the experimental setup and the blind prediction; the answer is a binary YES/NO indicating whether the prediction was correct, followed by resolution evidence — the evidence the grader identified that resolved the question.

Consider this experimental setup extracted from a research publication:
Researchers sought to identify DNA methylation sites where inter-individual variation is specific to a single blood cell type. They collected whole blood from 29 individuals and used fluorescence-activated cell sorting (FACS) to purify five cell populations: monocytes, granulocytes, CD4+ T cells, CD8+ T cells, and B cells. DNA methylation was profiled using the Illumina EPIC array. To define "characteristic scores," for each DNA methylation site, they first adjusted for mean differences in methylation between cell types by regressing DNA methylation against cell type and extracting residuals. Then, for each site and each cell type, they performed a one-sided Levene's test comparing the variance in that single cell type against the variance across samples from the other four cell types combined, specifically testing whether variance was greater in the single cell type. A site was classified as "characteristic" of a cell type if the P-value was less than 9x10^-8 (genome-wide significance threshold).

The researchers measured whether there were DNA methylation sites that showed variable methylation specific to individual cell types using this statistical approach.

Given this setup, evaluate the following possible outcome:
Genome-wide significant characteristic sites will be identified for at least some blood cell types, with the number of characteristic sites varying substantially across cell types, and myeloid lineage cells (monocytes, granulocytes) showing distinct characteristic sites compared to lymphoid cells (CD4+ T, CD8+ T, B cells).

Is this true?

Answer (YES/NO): YES